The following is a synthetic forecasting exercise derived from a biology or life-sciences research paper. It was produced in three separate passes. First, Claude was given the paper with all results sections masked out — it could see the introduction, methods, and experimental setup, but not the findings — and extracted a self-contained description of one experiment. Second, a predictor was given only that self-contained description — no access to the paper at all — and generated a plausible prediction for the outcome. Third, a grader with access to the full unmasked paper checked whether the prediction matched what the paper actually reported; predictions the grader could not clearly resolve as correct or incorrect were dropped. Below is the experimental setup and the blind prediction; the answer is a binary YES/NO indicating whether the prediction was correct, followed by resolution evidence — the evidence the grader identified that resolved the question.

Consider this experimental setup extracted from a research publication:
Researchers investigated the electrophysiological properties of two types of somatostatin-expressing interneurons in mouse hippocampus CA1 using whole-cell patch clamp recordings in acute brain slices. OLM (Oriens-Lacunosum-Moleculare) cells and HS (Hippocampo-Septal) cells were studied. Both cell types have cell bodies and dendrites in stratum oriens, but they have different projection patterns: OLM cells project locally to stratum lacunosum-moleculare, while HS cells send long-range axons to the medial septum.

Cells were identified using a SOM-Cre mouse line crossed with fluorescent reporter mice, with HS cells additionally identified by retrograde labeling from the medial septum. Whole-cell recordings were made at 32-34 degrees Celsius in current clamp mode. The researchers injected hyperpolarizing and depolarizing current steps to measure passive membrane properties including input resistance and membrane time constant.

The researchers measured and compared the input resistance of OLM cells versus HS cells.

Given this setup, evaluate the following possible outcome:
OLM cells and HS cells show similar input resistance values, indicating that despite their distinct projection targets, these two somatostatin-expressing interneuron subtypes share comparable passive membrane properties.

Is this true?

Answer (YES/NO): YES